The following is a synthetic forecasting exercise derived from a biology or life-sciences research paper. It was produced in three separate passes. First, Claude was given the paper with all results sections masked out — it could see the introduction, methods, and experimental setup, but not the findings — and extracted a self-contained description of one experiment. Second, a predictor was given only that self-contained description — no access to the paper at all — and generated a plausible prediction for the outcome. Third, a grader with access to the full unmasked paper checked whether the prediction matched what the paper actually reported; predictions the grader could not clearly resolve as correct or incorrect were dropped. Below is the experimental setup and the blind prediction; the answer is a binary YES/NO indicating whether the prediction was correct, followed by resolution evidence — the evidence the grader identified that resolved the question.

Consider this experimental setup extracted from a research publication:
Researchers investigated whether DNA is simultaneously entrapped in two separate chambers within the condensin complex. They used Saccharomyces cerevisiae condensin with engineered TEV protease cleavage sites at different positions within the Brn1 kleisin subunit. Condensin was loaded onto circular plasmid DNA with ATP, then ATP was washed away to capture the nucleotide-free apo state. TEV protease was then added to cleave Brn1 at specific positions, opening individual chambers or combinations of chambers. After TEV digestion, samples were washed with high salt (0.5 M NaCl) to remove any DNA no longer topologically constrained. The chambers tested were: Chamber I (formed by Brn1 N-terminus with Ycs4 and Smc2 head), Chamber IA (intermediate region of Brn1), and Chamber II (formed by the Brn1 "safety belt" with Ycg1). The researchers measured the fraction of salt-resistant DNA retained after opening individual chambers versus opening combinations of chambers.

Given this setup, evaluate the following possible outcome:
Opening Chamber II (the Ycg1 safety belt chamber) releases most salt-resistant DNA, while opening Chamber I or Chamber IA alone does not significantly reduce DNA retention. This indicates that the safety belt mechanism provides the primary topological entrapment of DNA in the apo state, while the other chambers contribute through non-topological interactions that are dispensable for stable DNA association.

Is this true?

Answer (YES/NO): NO